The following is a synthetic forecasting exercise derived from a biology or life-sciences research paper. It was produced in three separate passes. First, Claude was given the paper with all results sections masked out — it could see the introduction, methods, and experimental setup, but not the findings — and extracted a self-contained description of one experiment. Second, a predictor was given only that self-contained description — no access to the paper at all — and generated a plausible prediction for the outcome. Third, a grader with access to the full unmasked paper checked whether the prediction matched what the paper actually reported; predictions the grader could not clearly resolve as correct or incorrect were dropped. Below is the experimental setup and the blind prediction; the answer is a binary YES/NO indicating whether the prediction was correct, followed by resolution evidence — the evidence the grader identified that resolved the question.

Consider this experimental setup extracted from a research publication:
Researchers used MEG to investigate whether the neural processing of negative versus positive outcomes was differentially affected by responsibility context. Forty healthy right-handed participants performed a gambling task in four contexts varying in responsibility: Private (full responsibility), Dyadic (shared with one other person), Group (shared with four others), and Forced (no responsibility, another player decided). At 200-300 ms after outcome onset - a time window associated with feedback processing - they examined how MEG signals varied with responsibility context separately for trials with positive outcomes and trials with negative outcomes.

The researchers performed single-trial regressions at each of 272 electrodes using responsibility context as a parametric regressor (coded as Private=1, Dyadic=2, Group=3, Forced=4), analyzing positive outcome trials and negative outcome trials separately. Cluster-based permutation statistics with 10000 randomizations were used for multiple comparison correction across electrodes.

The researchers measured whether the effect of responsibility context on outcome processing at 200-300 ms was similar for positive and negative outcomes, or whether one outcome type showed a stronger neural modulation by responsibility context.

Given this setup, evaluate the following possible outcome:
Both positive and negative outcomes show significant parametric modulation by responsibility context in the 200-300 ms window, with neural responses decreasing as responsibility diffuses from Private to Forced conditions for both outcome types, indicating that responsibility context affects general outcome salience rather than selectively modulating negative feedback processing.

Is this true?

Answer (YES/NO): YES